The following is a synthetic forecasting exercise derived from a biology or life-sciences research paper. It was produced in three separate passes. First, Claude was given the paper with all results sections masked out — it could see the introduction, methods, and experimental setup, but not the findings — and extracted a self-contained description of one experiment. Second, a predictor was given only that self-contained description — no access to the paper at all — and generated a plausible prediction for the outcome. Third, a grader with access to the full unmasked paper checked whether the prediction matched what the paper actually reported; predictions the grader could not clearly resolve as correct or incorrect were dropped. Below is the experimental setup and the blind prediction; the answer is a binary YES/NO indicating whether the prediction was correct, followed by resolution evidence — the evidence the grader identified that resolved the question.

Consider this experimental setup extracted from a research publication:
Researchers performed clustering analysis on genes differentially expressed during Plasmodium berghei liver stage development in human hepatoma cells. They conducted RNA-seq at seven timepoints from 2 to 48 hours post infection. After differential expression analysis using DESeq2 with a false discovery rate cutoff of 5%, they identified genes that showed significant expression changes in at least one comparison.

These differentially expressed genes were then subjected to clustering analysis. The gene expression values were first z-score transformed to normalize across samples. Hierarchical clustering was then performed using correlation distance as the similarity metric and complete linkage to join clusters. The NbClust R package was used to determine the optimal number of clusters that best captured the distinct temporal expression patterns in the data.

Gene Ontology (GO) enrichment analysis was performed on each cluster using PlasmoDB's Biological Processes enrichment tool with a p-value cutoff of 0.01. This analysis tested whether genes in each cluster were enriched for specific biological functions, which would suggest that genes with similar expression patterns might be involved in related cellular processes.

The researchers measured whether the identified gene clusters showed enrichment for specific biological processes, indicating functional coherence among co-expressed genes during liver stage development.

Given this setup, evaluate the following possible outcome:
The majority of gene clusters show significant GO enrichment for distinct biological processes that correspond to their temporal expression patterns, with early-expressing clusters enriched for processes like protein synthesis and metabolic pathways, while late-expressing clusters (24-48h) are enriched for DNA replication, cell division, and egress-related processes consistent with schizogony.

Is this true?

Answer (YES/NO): NO